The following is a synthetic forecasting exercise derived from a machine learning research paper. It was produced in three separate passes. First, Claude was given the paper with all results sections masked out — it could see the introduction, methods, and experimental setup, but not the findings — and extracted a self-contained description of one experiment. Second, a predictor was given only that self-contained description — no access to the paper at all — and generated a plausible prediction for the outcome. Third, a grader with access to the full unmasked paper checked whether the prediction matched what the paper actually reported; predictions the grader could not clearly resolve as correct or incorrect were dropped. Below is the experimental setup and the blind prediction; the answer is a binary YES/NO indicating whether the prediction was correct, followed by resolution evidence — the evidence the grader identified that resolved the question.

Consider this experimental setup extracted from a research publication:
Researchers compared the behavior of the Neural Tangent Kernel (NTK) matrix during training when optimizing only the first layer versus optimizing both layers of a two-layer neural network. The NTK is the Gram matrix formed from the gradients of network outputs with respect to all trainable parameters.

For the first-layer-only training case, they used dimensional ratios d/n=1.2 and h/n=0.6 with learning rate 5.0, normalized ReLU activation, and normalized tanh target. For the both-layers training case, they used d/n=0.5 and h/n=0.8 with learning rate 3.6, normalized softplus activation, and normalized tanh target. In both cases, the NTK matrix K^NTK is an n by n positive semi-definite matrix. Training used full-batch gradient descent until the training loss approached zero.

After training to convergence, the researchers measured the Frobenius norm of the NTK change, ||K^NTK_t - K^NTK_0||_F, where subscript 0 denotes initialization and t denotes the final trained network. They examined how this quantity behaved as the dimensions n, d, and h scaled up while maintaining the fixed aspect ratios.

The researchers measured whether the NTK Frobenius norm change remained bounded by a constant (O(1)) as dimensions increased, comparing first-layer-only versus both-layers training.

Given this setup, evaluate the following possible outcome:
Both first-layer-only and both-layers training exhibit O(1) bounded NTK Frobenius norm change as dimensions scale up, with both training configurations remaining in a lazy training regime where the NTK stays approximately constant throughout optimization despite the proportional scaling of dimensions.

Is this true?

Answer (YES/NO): NO